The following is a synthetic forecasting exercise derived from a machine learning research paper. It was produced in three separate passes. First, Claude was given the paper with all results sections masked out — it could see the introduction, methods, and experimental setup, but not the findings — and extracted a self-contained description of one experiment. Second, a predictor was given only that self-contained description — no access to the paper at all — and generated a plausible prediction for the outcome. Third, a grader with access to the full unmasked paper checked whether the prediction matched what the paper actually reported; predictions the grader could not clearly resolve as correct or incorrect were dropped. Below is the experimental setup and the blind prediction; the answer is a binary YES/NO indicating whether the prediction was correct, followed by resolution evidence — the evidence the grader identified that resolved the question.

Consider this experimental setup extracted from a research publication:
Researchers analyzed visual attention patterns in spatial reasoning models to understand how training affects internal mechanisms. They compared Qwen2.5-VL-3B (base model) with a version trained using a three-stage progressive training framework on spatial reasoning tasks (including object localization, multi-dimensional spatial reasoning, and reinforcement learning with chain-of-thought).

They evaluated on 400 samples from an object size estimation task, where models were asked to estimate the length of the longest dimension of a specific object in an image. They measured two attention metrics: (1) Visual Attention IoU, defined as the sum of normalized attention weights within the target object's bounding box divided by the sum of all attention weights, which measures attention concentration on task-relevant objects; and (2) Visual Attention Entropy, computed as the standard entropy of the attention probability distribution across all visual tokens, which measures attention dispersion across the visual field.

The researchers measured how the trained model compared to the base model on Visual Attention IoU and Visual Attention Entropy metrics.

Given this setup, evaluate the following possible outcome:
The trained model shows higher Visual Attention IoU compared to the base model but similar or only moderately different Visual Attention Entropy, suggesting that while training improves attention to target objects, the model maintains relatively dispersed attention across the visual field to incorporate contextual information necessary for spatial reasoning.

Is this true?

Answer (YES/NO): NO